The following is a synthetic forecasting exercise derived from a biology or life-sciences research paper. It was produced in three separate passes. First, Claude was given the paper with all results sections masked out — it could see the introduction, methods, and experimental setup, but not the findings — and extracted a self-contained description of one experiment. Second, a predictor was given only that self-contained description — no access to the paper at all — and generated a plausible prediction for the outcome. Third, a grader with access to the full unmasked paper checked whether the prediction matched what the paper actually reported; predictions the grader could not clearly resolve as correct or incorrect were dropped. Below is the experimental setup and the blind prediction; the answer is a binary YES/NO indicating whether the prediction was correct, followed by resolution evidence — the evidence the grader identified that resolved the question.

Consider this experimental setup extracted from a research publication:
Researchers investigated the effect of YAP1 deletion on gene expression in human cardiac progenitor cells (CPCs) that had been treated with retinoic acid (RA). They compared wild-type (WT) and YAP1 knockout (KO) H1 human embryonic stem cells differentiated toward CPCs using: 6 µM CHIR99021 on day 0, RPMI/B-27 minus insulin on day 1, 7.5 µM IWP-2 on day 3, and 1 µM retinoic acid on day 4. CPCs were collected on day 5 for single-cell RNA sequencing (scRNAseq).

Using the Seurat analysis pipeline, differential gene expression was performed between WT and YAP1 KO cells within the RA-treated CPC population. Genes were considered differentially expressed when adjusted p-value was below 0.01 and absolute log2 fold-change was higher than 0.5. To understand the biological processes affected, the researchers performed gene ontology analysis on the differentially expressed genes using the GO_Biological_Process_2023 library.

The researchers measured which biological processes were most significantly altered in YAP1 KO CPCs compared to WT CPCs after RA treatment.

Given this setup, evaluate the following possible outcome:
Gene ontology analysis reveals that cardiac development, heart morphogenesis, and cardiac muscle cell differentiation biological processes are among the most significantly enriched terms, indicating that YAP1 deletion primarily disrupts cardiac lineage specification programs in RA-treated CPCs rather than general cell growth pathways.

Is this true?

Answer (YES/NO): YES